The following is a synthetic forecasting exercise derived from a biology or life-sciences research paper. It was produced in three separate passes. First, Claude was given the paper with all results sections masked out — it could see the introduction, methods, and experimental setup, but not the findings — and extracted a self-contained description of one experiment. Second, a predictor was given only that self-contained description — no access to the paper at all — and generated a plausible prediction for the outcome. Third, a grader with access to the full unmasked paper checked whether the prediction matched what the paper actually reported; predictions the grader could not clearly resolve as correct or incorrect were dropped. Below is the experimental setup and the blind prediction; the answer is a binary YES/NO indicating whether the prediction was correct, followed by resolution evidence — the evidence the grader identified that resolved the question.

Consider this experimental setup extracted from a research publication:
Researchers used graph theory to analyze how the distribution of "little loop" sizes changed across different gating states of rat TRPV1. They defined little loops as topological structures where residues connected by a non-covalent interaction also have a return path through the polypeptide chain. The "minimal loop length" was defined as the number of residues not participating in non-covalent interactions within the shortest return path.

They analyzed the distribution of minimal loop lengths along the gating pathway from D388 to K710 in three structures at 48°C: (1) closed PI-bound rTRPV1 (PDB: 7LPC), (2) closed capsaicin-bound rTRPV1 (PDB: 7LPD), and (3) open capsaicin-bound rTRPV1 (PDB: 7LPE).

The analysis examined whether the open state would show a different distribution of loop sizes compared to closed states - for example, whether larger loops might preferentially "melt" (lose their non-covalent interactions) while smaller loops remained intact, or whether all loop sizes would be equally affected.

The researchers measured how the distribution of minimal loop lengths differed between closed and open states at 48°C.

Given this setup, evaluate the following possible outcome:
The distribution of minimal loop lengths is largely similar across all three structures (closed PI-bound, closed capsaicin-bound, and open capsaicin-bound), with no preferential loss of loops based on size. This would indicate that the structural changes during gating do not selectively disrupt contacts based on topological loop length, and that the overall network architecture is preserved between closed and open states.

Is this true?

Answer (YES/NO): NO